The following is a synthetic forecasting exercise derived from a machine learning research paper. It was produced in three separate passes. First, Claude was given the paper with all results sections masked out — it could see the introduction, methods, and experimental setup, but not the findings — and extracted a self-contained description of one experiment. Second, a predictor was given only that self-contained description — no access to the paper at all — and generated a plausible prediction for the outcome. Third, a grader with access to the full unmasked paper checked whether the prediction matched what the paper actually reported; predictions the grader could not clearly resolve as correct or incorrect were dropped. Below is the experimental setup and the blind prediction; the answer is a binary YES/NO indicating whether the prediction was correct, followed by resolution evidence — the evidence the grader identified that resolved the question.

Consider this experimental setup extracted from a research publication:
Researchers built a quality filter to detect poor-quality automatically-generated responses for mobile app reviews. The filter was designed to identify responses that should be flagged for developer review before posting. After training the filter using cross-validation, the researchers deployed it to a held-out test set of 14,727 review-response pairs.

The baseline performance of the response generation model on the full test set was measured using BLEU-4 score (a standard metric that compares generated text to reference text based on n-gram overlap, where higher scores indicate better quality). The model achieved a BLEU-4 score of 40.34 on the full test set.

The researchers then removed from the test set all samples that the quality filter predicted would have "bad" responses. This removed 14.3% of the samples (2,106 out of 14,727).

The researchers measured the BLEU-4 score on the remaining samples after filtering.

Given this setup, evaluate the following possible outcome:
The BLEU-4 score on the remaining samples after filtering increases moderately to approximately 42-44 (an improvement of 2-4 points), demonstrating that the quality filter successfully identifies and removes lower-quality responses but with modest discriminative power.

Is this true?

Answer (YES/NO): NO